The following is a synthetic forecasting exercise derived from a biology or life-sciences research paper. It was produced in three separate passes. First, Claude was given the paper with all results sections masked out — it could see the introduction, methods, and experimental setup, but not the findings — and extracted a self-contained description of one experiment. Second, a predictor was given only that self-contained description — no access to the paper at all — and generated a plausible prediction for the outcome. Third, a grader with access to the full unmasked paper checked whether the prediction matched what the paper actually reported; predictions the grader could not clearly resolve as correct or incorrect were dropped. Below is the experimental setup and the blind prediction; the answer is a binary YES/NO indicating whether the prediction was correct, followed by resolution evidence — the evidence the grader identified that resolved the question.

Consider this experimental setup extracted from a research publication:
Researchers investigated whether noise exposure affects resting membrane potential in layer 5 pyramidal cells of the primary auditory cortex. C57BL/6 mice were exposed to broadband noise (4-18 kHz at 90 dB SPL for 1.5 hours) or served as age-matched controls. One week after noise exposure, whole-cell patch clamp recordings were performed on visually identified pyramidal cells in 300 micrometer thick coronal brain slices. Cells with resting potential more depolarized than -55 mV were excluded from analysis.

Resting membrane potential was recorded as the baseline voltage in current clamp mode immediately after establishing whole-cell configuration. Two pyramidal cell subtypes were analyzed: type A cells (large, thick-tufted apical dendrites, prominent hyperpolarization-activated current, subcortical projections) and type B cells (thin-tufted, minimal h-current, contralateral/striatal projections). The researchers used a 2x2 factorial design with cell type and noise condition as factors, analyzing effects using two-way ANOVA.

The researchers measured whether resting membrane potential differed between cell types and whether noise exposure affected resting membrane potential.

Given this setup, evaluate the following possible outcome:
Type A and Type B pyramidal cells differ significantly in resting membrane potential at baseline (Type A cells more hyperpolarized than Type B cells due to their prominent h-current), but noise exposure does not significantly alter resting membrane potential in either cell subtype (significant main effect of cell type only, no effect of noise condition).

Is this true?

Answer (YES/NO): NO